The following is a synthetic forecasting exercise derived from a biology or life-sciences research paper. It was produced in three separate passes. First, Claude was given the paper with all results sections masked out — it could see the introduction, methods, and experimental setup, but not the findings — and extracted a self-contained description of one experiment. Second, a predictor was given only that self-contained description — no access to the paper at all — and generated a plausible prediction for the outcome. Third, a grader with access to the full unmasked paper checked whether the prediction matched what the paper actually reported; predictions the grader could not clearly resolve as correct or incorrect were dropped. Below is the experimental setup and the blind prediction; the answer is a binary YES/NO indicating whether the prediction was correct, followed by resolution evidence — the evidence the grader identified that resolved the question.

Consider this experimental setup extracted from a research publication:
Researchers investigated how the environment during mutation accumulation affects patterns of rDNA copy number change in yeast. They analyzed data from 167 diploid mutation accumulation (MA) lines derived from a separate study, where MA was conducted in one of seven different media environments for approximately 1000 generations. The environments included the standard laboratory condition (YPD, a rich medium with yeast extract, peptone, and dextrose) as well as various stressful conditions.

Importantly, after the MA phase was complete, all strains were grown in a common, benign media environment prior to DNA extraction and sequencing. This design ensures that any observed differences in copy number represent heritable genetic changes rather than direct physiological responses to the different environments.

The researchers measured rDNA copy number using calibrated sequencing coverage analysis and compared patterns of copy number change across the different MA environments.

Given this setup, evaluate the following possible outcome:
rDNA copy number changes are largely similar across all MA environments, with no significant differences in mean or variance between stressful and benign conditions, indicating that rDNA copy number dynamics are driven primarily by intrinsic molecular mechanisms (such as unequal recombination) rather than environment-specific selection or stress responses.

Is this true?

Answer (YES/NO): NO